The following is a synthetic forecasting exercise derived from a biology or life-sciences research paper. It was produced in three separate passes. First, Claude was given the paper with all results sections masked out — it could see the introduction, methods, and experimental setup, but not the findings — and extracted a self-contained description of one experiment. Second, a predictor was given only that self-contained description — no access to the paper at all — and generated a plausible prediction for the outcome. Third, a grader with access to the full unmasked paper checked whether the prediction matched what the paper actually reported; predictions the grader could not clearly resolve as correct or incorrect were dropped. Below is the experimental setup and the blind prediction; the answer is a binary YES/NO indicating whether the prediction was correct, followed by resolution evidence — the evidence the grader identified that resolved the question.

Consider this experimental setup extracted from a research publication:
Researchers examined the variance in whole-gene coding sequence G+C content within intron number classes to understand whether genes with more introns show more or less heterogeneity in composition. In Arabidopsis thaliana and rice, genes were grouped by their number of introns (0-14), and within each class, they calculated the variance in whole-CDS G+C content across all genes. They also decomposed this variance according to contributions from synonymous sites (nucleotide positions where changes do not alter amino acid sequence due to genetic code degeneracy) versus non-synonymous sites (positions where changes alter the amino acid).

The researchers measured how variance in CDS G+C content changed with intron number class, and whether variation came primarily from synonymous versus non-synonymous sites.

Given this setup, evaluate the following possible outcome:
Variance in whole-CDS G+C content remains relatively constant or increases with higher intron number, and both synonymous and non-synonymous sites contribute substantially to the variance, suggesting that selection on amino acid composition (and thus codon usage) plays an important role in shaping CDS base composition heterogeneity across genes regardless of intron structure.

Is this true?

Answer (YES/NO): NO